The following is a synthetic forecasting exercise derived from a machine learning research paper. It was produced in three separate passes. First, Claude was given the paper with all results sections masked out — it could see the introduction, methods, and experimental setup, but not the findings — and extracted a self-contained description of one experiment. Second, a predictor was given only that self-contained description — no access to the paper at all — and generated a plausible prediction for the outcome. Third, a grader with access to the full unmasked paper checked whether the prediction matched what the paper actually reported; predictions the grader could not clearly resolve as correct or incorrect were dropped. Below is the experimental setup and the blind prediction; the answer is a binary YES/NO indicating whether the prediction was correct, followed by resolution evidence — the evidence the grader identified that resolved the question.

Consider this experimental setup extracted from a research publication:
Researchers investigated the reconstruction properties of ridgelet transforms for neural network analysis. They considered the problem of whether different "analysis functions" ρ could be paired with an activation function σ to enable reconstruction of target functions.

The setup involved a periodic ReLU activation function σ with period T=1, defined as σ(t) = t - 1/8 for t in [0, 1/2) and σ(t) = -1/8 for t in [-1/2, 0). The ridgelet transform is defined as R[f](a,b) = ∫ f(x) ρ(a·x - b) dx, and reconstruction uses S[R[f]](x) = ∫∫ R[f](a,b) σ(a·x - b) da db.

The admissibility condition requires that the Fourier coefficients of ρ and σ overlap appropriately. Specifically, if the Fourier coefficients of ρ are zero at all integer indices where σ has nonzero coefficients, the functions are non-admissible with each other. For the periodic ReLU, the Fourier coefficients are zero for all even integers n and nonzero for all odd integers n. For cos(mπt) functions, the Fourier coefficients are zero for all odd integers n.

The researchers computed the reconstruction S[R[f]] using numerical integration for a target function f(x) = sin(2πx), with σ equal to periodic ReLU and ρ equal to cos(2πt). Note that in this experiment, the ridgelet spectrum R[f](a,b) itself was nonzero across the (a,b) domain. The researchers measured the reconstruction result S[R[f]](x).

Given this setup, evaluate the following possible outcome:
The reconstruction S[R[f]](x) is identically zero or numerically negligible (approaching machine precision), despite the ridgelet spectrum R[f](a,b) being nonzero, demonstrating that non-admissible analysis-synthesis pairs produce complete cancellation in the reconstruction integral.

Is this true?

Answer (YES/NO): YES